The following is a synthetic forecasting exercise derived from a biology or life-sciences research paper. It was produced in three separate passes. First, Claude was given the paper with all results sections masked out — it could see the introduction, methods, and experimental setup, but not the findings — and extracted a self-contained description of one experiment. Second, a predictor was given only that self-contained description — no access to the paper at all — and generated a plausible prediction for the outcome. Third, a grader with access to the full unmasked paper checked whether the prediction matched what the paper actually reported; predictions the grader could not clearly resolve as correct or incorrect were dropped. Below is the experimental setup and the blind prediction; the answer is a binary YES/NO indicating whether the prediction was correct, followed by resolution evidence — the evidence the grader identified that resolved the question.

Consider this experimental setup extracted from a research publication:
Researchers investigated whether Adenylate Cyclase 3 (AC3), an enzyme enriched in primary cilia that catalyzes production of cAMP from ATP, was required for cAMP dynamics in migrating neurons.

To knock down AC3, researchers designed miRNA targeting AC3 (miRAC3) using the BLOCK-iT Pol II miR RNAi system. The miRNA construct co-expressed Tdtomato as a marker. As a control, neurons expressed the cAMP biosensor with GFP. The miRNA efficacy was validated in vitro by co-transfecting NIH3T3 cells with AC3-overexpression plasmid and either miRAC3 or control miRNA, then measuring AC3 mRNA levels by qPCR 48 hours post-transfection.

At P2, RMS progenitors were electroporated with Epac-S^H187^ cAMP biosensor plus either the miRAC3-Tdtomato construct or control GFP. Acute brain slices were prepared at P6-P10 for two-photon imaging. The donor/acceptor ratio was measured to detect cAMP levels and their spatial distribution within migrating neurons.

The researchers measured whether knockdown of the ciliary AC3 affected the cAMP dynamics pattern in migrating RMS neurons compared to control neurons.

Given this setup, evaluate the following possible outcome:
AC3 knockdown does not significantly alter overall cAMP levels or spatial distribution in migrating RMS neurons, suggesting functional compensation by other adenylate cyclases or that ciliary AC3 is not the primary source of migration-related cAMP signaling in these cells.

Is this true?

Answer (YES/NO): NO